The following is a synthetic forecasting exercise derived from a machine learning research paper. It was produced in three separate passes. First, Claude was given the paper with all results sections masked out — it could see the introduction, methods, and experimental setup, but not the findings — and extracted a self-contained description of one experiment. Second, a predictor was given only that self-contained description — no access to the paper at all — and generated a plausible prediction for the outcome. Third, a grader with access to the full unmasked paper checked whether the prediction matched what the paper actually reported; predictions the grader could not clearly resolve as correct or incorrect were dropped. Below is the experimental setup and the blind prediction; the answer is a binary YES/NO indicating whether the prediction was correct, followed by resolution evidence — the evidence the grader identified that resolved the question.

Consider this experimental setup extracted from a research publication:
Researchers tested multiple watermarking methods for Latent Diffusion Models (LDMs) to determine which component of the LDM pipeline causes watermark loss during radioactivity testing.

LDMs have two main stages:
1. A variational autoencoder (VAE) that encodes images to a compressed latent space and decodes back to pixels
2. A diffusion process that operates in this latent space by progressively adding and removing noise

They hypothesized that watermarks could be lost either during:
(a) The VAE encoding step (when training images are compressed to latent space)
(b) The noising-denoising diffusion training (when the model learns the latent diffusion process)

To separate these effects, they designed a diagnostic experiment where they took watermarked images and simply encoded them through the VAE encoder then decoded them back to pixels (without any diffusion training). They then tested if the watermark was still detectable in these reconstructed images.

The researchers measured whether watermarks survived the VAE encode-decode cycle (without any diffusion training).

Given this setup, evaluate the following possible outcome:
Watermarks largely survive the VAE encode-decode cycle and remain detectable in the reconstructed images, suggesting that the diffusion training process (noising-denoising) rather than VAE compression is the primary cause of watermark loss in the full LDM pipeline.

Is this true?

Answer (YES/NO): YES